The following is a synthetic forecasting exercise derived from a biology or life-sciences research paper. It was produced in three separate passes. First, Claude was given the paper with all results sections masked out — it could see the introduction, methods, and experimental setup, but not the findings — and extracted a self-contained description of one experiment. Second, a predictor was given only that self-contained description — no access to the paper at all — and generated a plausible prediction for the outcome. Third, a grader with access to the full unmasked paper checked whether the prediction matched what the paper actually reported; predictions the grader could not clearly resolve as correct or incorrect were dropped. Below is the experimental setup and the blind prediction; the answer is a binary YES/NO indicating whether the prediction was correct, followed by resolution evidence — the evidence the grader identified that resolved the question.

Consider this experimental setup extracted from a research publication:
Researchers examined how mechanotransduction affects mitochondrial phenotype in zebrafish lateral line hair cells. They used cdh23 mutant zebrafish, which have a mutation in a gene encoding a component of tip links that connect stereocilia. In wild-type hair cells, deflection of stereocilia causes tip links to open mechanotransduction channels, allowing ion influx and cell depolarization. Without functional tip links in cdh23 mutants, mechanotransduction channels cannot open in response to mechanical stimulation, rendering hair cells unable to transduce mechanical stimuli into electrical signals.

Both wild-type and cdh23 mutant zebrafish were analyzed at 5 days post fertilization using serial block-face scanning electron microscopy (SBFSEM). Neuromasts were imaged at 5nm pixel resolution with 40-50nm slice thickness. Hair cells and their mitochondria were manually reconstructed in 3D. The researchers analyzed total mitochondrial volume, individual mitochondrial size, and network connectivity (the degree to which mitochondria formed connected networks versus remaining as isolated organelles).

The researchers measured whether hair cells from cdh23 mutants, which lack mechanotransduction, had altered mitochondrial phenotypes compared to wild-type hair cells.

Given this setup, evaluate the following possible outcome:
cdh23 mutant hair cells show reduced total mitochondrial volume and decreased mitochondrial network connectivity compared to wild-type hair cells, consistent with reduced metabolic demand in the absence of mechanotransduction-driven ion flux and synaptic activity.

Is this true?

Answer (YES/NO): NO